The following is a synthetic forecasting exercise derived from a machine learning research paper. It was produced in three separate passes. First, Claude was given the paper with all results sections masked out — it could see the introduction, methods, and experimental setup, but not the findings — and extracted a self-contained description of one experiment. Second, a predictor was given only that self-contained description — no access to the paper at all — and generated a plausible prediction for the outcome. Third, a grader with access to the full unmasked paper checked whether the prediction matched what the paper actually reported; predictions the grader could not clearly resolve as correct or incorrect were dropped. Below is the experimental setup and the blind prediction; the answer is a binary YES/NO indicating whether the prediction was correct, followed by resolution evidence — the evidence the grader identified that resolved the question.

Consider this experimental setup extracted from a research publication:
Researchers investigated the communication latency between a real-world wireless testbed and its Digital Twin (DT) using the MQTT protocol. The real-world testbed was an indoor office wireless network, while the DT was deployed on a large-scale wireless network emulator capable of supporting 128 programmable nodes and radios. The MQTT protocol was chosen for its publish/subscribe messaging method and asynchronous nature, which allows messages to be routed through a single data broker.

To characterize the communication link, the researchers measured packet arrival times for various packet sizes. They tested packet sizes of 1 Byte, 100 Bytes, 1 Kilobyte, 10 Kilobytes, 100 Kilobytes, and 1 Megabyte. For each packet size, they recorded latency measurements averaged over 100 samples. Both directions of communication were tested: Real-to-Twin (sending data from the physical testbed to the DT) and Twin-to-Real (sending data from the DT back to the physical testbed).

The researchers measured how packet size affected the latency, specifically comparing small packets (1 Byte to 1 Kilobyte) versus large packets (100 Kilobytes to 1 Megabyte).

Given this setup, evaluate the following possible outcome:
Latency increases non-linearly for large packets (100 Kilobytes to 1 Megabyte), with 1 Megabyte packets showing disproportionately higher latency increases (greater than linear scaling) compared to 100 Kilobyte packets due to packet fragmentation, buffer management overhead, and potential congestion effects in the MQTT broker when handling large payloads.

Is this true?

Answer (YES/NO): NO